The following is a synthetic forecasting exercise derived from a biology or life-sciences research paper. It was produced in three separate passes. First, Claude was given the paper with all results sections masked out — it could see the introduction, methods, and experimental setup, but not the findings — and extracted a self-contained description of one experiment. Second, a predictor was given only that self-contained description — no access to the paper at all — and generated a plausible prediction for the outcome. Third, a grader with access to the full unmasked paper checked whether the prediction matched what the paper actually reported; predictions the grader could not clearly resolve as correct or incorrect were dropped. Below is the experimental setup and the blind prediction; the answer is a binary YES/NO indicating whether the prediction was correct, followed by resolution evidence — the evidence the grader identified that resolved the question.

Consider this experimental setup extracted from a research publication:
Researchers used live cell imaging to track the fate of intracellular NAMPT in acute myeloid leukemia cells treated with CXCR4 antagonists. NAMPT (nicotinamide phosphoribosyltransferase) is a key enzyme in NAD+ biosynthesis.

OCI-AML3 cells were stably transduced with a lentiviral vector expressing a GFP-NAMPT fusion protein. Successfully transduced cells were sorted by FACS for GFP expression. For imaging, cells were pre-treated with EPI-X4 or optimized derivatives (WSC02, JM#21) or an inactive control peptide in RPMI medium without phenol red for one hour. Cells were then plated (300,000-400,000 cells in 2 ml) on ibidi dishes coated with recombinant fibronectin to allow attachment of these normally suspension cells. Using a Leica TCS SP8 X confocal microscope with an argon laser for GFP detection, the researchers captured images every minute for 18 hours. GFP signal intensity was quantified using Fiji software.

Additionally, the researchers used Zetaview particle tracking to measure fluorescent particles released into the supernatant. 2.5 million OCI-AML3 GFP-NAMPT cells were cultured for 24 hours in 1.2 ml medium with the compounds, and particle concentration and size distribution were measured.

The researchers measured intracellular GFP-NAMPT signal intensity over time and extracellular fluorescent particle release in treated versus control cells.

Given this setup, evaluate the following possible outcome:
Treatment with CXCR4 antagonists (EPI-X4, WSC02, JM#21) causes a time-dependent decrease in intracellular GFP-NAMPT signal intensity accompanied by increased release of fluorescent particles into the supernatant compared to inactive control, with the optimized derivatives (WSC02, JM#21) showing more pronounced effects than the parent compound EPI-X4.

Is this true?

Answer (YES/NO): NO